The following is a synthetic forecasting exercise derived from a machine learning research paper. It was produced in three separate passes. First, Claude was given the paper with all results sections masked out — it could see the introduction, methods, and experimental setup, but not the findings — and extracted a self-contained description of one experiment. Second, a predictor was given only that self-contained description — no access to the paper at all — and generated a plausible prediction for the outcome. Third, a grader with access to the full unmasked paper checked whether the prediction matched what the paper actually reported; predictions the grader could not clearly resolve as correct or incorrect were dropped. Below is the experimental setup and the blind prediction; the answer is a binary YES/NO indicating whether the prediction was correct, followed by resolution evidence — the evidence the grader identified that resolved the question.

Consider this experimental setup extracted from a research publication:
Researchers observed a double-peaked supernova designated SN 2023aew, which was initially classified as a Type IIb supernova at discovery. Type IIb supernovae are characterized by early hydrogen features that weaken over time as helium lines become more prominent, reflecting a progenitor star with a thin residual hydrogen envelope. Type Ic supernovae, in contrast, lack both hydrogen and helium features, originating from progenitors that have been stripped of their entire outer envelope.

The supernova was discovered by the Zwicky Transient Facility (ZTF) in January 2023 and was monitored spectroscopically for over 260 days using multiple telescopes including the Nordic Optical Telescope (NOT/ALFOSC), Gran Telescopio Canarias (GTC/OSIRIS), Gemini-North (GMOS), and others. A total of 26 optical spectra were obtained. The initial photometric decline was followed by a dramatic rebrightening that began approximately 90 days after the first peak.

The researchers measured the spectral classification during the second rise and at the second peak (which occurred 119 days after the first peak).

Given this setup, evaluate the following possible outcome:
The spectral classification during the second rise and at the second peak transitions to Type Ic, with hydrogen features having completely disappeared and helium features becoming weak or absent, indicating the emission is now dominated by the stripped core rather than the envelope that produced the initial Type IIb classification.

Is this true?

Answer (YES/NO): NO